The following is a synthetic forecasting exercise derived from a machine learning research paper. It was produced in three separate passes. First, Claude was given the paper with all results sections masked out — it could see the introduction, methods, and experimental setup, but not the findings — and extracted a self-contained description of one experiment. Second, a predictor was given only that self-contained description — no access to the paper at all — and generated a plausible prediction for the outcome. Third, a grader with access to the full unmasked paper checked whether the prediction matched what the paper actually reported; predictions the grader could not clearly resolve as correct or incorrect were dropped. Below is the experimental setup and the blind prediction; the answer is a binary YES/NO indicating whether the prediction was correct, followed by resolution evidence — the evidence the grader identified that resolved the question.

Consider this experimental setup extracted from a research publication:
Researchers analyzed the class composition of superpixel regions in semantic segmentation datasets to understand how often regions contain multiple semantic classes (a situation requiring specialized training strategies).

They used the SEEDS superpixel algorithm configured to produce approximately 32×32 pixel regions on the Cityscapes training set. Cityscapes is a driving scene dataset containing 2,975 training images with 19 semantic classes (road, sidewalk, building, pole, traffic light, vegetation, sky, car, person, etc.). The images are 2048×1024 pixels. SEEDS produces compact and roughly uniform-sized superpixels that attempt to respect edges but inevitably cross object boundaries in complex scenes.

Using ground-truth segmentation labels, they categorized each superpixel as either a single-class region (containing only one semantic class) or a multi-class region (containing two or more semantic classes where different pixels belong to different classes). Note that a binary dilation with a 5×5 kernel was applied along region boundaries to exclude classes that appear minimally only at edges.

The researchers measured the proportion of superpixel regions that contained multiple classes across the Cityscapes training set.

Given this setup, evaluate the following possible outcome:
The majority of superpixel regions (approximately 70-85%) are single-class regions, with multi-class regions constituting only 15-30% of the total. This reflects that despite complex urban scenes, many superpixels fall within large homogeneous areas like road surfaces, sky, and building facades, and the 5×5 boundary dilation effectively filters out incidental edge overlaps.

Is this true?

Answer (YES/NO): NO